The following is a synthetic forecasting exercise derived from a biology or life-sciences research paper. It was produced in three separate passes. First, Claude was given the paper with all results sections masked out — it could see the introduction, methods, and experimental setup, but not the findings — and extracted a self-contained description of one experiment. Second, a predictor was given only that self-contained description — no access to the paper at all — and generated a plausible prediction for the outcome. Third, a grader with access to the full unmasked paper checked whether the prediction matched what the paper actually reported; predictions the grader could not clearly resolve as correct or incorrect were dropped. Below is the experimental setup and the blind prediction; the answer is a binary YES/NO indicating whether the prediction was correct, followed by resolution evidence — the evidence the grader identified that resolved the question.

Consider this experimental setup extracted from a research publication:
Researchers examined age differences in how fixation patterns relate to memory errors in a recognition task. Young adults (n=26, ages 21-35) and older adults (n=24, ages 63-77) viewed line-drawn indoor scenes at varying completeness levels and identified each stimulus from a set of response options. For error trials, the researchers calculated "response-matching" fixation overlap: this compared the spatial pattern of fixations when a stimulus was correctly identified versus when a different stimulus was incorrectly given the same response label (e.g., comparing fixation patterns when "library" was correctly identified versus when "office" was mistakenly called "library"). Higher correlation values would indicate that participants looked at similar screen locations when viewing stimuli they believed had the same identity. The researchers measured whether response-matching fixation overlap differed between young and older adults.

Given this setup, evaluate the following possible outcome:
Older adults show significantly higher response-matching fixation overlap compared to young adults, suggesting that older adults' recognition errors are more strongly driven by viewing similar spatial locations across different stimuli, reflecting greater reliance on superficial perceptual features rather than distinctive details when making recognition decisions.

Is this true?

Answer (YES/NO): YES